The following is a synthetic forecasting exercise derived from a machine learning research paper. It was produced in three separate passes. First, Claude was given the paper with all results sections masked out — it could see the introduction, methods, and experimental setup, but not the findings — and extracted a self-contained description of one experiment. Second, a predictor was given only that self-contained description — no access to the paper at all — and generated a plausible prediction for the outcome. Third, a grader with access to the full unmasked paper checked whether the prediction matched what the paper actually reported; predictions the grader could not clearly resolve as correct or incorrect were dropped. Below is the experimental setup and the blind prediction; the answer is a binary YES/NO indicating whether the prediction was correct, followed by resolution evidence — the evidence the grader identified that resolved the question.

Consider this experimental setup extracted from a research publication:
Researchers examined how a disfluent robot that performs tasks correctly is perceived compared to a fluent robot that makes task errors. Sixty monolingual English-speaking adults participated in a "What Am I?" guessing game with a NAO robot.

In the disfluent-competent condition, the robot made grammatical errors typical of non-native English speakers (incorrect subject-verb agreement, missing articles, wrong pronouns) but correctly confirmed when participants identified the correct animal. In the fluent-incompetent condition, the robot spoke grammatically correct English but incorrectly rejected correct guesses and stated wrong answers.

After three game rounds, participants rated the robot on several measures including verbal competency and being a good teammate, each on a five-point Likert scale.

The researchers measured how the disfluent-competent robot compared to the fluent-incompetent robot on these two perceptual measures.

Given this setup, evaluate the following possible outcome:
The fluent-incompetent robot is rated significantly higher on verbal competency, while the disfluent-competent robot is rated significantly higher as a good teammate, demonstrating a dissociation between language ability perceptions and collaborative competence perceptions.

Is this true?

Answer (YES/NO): NO